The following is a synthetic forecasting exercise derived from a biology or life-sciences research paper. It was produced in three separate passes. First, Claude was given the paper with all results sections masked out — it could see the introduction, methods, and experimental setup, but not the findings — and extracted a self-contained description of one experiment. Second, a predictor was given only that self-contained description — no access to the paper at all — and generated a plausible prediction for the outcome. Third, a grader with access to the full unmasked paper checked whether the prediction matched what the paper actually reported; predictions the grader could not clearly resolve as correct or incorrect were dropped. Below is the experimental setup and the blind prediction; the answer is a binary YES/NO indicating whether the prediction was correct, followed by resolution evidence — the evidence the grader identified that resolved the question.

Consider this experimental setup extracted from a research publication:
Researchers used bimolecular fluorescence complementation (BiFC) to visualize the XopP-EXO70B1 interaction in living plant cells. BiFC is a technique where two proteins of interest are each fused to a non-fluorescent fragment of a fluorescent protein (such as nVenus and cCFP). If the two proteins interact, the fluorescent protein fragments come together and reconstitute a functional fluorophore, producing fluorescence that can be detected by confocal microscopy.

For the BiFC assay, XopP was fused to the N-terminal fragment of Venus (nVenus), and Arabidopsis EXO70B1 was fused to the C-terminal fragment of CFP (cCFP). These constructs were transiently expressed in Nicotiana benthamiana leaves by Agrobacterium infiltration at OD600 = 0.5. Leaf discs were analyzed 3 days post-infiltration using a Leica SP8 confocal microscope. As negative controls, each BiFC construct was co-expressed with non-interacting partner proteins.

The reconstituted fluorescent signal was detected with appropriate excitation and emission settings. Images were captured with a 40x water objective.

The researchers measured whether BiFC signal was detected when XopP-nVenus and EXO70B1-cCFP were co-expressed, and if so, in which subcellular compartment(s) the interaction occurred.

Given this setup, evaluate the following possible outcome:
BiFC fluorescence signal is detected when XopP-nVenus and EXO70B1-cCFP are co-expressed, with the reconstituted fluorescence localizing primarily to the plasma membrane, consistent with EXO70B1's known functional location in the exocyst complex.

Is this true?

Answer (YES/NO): NO